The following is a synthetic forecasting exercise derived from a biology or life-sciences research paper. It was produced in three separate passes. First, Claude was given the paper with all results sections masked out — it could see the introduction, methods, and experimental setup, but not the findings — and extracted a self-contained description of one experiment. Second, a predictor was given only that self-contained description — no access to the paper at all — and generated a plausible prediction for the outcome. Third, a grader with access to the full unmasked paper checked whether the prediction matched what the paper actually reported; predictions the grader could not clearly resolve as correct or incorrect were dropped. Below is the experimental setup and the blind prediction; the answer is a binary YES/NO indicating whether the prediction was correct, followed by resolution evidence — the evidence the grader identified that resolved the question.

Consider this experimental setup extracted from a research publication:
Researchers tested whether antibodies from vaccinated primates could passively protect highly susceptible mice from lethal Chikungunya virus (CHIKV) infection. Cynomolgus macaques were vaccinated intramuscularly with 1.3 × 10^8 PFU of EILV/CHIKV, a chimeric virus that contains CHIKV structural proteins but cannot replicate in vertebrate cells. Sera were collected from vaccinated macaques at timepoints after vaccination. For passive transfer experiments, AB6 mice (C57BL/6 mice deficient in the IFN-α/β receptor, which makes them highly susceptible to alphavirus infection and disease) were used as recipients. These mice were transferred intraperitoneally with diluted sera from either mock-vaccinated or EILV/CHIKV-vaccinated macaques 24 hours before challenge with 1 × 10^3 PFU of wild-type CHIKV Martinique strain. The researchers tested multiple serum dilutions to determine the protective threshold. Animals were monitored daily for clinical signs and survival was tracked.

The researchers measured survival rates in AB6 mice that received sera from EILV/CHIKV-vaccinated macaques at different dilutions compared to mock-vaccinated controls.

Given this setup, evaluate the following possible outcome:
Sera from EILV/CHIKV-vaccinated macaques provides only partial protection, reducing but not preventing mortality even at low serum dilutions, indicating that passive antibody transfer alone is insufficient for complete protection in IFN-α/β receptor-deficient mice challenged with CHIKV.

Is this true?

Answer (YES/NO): YES